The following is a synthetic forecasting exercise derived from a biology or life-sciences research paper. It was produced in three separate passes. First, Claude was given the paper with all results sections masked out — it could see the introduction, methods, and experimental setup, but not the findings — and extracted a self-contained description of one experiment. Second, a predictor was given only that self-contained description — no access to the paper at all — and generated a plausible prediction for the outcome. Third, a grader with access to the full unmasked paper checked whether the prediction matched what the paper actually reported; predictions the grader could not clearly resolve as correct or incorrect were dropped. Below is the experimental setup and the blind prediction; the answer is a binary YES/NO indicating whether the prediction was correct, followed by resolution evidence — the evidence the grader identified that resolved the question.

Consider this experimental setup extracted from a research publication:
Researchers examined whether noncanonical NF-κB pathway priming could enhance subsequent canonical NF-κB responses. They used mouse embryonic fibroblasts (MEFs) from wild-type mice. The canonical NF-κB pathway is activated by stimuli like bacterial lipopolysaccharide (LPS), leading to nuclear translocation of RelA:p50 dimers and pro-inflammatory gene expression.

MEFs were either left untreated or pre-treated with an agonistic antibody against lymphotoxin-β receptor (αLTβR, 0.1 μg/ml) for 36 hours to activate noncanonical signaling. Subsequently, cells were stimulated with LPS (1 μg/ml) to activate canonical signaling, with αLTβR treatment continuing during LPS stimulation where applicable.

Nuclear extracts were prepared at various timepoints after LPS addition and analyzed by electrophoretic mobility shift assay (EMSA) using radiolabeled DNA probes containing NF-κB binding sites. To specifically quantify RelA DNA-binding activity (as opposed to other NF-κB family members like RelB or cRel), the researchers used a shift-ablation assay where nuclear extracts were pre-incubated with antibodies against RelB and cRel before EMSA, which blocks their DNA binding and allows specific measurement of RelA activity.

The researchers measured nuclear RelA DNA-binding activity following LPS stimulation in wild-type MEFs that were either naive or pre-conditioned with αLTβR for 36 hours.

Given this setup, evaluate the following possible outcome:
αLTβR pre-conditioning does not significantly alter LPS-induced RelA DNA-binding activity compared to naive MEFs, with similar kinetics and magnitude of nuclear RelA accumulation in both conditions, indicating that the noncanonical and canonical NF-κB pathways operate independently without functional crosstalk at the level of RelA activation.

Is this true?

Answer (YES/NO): NO